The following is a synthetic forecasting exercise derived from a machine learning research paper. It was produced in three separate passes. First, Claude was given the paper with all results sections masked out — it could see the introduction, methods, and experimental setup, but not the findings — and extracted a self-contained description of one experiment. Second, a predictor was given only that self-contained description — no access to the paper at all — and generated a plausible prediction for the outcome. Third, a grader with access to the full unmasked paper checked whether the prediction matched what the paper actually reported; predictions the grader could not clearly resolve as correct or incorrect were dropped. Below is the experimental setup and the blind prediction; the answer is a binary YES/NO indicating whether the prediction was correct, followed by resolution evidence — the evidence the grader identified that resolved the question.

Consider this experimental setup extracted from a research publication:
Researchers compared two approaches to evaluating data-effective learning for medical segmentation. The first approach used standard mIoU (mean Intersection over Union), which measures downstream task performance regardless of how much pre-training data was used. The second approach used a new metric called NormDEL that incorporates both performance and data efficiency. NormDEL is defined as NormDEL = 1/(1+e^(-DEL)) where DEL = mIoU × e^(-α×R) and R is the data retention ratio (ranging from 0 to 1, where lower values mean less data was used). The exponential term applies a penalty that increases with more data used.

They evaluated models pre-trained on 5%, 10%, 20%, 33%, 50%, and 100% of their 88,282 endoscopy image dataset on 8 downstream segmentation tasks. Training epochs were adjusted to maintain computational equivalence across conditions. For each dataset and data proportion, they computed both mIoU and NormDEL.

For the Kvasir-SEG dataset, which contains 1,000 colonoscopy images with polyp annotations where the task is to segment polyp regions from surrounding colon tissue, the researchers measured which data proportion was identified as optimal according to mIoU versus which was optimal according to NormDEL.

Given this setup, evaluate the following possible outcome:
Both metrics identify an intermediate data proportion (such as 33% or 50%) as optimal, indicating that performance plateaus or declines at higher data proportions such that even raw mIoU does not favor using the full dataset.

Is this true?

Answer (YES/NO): NO